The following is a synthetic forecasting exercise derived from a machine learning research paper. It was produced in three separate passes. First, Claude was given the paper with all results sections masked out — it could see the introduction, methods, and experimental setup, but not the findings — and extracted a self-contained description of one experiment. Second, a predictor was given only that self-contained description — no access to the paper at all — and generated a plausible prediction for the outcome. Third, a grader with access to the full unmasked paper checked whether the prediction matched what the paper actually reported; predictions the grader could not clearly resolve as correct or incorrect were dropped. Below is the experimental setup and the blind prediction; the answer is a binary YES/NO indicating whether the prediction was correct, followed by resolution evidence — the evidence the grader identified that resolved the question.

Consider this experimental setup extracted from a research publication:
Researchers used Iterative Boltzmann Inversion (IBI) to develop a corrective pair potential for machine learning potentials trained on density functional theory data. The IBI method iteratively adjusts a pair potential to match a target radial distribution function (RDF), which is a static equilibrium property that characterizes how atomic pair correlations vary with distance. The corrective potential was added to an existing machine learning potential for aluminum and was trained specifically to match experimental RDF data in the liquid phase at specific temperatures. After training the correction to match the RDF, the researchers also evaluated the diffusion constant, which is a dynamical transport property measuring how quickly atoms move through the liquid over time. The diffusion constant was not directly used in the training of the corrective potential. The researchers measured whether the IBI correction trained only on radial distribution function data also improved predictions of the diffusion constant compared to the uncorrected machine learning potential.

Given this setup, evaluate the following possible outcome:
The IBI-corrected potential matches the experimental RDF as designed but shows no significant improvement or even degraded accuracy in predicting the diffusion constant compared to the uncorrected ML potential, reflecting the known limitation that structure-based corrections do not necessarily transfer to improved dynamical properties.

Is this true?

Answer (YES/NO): NO